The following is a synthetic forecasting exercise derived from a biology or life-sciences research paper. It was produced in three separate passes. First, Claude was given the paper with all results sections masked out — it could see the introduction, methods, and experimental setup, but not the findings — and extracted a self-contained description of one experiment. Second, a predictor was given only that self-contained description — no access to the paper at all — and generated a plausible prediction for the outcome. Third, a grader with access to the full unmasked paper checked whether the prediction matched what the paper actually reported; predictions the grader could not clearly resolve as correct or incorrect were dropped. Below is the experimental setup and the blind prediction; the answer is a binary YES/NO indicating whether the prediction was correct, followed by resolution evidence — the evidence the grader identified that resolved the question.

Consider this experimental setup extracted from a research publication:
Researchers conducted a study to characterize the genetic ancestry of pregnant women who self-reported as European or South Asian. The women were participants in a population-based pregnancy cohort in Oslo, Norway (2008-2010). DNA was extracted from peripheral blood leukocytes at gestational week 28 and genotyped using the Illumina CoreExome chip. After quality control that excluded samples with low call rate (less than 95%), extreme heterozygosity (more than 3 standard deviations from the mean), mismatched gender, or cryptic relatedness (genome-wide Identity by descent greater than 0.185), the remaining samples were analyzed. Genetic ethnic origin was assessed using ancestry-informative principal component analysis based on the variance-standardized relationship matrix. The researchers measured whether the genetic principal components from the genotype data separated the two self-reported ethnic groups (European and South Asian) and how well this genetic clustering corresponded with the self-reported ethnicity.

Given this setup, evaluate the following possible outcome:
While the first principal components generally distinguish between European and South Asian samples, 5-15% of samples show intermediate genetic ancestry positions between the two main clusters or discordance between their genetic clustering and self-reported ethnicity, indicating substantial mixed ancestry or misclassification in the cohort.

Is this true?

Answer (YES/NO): NO